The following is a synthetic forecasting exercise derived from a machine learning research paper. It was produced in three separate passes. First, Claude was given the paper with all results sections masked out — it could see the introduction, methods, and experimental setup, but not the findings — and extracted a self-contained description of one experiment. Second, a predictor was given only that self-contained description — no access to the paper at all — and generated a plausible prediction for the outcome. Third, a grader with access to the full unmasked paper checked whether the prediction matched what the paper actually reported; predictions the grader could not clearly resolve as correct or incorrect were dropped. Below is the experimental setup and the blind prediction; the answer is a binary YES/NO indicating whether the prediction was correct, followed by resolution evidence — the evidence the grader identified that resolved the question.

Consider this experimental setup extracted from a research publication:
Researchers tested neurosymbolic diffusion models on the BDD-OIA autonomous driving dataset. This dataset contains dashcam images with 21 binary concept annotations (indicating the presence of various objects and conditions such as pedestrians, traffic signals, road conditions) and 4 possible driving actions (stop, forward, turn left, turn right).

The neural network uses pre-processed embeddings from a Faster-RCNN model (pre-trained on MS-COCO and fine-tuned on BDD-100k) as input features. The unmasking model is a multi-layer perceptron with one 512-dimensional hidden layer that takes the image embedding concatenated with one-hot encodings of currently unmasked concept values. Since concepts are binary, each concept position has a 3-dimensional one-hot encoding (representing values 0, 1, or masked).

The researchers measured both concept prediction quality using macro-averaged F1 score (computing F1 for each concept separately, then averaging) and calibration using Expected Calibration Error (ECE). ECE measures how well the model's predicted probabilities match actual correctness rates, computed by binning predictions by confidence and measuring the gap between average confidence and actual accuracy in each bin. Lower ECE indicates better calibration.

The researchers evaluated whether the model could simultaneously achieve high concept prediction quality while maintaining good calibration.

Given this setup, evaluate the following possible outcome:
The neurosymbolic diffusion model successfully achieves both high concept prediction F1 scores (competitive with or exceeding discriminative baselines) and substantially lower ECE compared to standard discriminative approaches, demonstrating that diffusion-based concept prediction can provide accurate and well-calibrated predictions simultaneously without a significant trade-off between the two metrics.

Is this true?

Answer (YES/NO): YES